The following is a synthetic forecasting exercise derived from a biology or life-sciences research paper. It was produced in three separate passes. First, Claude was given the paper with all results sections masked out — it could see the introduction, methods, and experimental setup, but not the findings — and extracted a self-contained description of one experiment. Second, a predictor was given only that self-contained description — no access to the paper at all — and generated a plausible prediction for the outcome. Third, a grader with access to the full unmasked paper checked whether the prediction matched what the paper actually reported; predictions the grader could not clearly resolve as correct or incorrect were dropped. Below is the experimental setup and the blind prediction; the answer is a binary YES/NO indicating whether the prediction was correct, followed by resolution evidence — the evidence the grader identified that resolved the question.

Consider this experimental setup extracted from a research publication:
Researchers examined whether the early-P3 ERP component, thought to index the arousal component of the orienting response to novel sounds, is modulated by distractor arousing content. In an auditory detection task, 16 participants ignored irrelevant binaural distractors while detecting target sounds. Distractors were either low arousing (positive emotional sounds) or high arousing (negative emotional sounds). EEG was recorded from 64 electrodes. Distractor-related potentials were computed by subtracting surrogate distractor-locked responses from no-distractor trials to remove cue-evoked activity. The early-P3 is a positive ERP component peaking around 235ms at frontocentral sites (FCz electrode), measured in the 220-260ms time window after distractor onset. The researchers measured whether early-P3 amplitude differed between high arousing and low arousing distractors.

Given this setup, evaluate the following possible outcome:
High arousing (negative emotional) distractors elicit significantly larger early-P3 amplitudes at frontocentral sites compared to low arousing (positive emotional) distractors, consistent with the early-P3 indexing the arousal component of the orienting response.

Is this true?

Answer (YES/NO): YES